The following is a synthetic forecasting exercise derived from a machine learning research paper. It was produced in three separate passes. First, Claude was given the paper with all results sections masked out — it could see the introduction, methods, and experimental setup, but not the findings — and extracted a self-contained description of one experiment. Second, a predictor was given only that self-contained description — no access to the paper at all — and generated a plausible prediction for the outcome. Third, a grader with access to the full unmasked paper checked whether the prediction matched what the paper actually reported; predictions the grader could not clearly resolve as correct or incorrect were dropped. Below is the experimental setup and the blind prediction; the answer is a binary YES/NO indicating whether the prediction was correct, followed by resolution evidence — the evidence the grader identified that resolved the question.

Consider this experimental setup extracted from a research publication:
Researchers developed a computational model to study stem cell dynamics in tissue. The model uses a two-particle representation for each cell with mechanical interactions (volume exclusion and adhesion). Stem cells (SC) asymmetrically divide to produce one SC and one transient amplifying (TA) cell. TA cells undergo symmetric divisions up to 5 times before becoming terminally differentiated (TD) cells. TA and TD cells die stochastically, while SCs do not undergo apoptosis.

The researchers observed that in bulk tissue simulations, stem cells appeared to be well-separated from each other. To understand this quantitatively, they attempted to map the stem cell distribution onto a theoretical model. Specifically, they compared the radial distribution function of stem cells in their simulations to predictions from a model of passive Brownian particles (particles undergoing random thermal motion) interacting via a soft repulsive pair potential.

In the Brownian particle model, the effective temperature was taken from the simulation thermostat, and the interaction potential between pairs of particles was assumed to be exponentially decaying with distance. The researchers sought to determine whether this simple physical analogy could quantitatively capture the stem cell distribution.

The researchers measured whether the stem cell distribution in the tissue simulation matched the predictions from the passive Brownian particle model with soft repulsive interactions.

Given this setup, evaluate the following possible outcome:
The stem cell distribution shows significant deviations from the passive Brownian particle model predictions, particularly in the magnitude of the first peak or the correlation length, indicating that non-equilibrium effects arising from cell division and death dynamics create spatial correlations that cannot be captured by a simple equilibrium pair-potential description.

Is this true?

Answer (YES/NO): NO